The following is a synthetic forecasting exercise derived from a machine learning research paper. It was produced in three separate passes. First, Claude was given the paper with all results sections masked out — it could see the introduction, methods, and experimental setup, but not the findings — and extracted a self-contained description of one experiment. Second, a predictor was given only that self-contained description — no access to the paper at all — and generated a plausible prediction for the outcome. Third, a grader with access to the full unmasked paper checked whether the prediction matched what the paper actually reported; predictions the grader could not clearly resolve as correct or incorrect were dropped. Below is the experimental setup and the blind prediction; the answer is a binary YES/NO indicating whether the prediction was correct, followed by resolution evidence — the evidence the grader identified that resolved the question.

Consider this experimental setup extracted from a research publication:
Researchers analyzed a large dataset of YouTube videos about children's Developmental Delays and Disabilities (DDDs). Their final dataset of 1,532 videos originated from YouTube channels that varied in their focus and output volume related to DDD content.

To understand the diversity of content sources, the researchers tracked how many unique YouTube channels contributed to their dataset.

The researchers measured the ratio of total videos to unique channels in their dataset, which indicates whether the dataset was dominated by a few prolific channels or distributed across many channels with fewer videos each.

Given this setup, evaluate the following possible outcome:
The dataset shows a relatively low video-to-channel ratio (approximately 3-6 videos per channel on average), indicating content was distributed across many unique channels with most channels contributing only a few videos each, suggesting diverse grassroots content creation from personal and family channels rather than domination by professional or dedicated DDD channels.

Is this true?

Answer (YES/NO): NO